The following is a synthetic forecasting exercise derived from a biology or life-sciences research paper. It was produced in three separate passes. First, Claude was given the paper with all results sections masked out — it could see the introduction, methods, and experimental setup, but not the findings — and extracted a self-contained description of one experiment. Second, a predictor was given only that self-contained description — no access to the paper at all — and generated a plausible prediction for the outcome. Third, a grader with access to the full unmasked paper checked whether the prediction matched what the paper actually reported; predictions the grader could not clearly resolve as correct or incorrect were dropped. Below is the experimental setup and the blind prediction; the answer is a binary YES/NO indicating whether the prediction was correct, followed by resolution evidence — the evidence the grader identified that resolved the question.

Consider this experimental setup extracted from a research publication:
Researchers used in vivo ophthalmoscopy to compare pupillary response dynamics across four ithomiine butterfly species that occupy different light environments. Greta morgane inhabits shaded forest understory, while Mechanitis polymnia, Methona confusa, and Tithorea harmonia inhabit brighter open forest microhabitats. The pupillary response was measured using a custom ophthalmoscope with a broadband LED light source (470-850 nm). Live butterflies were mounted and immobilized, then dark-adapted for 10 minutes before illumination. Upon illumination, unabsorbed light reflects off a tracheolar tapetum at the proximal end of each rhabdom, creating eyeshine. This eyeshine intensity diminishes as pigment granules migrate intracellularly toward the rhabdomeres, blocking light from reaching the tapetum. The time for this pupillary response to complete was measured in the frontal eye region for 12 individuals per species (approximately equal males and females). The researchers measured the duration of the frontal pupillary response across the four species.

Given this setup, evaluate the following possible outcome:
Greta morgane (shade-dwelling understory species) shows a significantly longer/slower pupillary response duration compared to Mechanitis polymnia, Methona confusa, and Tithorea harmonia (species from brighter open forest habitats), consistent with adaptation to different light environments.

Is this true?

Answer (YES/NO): NO